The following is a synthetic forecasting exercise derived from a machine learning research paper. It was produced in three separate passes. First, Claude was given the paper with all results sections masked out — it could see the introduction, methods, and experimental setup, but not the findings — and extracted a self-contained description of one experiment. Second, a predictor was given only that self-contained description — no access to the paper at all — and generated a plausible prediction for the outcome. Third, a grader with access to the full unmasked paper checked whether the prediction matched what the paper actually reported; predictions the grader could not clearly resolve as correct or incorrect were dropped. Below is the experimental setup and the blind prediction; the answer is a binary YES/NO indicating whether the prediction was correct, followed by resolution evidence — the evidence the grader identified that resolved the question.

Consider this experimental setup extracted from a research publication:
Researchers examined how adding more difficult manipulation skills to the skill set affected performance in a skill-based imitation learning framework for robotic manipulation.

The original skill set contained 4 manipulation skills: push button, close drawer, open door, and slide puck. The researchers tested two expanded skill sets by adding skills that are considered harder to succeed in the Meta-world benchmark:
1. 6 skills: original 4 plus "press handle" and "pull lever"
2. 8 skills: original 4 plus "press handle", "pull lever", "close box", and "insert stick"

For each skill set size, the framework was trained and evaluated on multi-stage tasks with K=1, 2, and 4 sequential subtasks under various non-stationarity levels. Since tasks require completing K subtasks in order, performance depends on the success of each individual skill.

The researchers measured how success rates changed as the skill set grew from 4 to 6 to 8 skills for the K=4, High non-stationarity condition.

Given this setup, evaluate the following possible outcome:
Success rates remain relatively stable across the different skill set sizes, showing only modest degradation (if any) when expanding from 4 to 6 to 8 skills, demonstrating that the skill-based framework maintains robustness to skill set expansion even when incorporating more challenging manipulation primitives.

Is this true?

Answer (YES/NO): NO